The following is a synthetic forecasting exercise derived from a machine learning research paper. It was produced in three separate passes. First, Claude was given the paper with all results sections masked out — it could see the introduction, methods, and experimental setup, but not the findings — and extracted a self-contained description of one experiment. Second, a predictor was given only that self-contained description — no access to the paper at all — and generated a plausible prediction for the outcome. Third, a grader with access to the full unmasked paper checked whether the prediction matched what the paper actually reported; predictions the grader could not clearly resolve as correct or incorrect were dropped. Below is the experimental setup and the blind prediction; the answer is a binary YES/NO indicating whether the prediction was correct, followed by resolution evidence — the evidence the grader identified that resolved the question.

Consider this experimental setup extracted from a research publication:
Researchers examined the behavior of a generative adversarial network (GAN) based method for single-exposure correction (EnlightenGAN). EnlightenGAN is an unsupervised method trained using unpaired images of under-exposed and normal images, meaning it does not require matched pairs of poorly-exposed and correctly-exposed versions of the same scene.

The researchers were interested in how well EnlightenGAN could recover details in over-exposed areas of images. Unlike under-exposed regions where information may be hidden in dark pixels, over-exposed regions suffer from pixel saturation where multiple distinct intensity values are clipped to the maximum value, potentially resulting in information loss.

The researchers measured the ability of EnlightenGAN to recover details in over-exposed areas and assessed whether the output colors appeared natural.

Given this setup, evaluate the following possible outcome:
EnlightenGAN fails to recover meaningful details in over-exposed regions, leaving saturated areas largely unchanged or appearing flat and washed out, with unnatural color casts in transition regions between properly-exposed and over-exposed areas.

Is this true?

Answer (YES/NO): NO